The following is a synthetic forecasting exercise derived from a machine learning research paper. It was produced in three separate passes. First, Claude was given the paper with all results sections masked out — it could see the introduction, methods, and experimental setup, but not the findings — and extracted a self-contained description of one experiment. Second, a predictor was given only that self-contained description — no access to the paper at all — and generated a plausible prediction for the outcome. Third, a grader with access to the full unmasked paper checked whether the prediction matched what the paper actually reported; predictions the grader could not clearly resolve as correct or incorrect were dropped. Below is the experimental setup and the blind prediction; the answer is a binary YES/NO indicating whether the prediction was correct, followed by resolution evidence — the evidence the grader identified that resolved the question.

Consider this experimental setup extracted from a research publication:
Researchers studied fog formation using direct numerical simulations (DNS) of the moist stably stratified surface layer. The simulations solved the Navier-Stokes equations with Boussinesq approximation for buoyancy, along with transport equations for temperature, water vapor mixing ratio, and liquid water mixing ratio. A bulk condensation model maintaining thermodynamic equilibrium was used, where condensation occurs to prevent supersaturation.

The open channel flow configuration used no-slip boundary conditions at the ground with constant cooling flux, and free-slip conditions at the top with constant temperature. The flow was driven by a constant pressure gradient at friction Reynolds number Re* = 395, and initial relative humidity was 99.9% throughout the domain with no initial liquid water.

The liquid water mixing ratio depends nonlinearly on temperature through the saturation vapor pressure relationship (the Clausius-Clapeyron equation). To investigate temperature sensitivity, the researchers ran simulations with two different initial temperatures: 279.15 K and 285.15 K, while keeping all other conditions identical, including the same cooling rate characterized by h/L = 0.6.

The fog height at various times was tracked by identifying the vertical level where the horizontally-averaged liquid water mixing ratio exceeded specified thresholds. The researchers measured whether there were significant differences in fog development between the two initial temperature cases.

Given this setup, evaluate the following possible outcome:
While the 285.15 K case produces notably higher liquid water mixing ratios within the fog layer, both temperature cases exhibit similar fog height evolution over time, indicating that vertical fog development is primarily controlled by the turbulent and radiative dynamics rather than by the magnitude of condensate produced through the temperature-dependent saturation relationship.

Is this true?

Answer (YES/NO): NO